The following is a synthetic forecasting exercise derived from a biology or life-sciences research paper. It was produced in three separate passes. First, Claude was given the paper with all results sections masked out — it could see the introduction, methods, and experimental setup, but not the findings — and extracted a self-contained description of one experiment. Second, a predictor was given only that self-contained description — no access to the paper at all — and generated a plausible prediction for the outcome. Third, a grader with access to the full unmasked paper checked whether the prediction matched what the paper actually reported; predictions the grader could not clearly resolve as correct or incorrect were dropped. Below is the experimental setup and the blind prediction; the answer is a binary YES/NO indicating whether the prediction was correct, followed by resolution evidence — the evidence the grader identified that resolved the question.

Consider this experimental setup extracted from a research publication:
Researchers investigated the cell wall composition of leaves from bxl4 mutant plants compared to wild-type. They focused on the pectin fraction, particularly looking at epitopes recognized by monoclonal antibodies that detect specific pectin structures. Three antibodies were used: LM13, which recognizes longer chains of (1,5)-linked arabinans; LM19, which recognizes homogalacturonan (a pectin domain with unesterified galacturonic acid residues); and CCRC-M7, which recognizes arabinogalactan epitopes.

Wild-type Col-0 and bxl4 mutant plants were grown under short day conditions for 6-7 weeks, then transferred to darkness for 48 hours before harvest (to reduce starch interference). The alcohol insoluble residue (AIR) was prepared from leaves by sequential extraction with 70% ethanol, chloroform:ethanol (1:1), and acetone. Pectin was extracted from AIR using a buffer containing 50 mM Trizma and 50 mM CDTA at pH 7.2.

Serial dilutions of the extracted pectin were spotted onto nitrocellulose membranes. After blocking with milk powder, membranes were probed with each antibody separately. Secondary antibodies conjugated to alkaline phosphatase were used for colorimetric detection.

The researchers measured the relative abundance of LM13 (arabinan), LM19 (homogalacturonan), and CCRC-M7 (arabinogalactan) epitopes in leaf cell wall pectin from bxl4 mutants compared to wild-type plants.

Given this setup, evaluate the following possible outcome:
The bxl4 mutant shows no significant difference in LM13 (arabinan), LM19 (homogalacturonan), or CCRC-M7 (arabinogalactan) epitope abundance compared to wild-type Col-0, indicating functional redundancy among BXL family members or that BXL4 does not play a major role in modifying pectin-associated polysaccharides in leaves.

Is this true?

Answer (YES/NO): NO